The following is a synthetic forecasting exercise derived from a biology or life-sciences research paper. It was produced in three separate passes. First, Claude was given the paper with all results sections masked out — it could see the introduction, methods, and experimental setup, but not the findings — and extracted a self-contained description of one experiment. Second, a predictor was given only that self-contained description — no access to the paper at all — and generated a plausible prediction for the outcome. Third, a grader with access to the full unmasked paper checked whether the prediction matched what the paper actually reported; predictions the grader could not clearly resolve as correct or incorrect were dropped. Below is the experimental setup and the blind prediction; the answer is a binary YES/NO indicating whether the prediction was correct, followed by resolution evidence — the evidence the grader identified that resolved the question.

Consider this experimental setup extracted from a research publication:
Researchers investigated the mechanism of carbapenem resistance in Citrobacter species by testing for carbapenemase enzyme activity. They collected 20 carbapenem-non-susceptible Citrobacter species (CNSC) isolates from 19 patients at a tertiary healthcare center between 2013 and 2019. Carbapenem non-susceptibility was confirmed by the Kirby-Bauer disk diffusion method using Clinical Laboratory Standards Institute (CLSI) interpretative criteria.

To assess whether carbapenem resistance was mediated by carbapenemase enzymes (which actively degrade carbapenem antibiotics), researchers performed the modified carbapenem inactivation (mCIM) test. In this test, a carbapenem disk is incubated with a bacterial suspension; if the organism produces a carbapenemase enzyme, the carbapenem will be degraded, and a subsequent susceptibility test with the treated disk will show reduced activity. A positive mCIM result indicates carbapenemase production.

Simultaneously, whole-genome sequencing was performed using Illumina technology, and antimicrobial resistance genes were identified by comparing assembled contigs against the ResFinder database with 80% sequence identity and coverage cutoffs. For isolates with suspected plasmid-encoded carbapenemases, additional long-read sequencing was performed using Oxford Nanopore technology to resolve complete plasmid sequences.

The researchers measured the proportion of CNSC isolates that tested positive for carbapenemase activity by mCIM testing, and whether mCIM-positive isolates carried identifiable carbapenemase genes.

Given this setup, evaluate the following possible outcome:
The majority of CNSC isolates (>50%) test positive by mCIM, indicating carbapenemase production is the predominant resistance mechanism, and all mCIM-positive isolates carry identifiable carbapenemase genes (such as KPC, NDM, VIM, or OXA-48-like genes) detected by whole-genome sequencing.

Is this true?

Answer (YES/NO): YES